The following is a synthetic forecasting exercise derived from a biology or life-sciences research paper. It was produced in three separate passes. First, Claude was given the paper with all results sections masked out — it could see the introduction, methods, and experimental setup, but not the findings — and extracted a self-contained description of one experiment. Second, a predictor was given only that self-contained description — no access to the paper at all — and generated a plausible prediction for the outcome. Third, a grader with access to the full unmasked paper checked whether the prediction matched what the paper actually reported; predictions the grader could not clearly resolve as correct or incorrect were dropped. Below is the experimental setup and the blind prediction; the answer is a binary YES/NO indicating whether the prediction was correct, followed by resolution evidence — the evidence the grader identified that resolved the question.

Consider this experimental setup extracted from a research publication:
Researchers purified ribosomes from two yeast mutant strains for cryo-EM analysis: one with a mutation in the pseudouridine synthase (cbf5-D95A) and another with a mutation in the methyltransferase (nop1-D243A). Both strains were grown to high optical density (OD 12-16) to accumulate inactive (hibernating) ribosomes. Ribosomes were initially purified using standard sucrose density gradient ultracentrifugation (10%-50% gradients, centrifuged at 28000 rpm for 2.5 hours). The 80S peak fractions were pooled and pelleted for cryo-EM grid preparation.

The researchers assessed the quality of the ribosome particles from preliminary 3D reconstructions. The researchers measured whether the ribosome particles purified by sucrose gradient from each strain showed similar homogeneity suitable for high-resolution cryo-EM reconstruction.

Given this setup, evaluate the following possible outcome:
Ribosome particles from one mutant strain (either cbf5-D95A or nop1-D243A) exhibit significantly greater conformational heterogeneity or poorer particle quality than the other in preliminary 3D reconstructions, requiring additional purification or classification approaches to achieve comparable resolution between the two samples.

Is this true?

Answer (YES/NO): YES